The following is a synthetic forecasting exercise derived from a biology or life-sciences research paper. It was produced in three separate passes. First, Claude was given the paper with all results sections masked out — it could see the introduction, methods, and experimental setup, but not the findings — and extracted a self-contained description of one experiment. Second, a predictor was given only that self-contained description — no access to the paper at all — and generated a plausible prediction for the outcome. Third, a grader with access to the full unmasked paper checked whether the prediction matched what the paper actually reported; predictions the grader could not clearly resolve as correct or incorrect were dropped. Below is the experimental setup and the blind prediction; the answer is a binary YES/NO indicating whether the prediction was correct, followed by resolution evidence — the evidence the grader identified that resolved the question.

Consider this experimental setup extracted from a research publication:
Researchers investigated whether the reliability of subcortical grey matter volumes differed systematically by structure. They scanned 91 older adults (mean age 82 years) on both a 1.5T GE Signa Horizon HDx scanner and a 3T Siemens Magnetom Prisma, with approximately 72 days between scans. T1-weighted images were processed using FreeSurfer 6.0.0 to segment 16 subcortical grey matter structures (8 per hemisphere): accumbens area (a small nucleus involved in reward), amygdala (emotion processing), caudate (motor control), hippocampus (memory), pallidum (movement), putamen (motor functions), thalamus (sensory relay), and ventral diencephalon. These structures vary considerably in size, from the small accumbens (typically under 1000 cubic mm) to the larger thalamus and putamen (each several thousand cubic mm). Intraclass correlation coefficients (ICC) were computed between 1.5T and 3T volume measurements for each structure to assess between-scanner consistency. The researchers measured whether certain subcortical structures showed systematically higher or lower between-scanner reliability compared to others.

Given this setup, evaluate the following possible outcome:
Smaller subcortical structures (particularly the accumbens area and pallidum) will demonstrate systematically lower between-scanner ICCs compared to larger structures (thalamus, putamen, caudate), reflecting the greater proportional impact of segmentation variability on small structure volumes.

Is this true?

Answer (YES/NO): YES